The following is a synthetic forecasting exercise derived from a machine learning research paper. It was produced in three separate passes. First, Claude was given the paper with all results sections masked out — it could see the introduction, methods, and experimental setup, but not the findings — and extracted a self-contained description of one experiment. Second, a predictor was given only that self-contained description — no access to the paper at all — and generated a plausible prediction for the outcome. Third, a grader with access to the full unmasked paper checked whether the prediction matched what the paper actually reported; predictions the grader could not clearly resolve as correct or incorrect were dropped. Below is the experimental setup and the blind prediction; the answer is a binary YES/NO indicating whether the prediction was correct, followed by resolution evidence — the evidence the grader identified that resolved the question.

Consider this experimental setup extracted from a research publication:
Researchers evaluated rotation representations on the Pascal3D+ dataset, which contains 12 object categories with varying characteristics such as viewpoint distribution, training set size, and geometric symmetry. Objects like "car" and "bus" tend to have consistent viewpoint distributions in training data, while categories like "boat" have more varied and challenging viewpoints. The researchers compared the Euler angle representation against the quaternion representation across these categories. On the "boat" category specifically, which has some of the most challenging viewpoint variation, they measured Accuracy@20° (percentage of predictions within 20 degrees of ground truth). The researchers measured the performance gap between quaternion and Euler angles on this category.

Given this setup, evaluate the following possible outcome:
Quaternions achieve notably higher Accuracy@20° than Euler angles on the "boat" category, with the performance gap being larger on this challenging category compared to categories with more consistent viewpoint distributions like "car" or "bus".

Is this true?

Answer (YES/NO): YES